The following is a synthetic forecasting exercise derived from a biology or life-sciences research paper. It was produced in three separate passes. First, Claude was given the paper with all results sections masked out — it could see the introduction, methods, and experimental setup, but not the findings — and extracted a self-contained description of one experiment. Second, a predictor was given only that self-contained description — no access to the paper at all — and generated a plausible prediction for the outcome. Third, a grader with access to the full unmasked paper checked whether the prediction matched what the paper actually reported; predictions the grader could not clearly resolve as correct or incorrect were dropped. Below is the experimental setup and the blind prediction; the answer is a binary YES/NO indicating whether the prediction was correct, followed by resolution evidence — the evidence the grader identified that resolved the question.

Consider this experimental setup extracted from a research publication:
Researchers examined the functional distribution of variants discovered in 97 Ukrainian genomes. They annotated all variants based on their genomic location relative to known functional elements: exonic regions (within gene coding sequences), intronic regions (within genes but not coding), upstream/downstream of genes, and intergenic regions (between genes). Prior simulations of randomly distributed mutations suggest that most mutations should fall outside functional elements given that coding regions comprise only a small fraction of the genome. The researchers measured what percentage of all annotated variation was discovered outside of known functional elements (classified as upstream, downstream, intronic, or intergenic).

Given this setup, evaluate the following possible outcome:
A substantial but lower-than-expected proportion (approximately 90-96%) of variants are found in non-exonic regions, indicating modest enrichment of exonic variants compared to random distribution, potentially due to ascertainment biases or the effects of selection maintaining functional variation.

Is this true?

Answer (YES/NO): NO